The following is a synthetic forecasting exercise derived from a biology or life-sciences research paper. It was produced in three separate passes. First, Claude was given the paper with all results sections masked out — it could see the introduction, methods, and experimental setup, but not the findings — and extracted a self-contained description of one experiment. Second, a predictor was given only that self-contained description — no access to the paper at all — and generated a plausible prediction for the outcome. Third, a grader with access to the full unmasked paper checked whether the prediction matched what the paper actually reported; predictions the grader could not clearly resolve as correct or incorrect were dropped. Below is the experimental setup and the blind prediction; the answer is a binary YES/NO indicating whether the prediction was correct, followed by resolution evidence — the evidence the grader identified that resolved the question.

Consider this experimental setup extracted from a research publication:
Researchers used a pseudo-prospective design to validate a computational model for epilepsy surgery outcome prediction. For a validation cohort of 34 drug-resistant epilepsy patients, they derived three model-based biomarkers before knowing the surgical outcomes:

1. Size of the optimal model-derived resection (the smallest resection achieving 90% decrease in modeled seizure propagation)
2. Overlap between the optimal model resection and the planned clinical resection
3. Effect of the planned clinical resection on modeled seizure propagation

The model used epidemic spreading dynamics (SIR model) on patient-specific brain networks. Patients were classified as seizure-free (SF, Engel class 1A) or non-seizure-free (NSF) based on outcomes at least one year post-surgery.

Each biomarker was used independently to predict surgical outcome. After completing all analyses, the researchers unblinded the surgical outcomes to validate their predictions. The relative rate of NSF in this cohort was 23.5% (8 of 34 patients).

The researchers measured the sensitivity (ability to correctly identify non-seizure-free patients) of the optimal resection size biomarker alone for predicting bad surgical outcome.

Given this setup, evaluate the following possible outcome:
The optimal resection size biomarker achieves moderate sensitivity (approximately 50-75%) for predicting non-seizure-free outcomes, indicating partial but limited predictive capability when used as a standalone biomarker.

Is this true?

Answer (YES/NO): YES